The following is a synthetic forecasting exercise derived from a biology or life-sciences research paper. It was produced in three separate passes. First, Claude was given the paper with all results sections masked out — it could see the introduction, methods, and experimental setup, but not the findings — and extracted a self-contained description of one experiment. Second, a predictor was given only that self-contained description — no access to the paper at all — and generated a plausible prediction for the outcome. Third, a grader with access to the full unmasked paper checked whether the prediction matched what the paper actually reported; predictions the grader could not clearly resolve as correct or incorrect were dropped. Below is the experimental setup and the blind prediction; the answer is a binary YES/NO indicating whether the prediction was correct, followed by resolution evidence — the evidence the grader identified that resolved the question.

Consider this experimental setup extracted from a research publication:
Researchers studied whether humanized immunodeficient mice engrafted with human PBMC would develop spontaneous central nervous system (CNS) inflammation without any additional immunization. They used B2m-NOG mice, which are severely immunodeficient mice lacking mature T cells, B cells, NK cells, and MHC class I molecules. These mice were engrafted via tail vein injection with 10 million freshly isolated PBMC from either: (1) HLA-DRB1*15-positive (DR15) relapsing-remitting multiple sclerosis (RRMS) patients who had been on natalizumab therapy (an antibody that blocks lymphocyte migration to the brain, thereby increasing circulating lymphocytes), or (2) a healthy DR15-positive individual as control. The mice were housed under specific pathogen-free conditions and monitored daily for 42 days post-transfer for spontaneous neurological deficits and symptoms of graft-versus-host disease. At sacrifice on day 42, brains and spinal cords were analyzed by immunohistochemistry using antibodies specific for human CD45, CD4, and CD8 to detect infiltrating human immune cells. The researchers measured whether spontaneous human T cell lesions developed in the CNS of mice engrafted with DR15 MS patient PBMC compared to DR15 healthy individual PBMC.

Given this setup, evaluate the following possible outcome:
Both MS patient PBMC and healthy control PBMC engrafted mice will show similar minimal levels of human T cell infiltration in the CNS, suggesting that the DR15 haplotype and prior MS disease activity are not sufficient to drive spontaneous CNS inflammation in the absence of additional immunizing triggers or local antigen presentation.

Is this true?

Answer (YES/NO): NO